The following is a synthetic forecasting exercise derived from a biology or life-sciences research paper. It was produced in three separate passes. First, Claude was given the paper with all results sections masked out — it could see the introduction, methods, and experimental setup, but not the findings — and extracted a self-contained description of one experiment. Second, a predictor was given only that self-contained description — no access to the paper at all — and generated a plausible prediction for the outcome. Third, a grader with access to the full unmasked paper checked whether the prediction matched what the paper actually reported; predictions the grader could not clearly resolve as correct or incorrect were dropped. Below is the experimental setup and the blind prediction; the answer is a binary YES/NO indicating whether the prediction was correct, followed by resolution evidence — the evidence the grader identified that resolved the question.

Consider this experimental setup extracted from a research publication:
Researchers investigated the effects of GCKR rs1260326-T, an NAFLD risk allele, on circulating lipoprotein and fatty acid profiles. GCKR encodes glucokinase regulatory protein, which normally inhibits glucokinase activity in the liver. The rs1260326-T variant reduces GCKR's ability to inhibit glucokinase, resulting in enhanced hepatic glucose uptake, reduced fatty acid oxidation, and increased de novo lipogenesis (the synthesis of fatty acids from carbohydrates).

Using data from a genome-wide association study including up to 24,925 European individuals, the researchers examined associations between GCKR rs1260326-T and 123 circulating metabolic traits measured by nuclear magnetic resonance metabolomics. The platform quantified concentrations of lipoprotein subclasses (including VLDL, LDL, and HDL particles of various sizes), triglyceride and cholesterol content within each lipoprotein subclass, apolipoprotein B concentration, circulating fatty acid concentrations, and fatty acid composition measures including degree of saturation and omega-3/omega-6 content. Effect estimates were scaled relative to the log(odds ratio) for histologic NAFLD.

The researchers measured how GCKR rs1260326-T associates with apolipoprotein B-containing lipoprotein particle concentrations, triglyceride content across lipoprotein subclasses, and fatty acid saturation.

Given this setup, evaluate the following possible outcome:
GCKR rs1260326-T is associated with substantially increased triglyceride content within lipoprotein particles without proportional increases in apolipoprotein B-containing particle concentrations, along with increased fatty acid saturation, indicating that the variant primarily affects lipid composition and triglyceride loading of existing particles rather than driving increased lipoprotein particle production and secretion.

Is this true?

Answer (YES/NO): NO